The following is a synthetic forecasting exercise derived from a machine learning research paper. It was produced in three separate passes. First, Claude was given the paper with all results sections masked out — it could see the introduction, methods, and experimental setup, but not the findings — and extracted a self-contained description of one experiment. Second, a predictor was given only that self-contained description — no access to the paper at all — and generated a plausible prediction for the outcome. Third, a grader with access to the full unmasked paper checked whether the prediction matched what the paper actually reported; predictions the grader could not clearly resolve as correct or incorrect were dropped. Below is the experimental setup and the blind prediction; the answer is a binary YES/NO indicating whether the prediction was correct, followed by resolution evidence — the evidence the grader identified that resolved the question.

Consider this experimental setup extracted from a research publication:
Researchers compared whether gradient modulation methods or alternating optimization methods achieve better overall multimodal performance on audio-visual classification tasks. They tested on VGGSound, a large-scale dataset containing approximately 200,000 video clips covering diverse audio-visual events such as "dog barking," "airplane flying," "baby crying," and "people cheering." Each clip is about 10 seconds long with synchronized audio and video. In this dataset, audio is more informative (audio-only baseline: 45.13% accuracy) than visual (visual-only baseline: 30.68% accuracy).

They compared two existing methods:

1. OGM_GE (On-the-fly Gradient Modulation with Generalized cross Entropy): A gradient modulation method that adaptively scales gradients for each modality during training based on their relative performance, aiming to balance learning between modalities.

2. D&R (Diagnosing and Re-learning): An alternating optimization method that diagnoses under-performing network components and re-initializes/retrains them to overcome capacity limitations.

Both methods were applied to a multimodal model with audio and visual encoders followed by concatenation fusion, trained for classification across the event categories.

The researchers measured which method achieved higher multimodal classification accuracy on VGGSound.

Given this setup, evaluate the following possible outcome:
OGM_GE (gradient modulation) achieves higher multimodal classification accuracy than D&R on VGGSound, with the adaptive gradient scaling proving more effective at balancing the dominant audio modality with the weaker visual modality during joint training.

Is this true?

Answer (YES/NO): NO